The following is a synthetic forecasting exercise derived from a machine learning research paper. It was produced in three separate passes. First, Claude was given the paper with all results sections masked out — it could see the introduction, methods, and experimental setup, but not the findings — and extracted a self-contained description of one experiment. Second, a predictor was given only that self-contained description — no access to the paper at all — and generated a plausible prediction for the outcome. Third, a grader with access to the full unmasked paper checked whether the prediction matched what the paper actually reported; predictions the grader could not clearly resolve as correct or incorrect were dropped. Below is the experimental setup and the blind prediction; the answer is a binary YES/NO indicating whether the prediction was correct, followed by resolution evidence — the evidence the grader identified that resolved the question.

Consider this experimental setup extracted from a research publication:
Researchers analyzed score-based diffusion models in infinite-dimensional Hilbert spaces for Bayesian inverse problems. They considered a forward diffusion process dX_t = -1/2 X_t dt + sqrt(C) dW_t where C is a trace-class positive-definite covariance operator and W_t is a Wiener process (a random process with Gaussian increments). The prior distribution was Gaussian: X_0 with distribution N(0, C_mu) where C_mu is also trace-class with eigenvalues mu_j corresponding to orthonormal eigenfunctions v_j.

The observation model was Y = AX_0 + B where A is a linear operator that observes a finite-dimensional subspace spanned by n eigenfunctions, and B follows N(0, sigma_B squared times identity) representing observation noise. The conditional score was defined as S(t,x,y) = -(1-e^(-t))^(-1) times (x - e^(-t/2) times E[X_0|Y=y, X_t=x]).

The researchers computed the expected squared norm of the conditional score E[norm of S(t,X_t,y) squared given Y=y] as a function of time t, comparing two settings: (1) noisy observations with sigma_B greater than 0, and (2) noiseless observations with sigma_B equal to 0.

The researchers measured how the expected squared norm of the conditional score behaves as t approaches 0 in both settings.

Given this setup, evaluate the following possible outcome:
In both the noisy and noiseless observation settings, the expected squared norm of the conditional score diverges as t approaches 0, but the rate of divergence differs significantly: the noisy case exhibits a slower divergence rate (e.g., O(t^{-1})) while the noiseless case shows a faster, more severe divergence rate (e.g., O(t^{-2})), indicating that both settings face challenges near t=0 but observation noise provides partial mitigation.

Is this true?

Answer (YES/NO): NO